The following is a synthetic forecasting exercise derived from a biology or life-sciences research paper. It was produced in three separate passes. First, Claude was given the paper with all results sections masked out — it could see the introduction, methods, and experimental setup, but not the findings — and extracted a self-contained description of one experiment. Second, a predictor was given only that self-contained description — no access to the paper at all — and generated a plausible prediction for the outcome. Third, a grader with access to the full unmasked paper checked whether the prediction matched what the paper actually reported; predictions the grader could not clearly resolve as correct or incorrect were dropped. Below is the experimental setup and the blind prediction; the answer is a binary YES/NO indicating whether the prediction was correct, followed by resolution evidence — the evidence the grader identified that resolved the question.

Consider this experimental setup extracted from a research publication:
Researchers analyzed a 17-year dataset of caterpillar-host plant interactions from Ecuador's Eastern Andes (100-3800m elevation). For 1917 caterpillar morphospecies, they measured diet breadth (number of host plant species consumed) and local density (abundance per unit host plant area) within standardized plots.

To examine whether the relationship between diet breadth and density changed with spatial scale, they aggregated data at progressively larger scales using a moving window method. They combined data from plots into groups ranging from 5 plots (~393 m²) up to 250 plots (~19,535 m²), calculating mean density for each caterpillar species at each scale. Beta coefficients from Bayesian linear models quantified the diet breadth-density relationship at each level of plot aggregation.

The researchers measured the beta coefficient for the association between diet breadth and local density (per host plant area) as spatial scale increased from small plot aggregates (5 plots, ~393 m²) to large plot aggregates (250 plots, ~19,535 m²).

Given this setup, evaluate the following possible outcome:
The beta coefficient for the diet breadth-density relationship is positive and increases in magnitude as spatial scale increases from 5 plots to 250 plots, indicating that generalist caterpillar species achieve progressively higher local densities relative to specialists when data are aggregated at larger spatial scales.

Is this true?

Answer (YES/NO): NO